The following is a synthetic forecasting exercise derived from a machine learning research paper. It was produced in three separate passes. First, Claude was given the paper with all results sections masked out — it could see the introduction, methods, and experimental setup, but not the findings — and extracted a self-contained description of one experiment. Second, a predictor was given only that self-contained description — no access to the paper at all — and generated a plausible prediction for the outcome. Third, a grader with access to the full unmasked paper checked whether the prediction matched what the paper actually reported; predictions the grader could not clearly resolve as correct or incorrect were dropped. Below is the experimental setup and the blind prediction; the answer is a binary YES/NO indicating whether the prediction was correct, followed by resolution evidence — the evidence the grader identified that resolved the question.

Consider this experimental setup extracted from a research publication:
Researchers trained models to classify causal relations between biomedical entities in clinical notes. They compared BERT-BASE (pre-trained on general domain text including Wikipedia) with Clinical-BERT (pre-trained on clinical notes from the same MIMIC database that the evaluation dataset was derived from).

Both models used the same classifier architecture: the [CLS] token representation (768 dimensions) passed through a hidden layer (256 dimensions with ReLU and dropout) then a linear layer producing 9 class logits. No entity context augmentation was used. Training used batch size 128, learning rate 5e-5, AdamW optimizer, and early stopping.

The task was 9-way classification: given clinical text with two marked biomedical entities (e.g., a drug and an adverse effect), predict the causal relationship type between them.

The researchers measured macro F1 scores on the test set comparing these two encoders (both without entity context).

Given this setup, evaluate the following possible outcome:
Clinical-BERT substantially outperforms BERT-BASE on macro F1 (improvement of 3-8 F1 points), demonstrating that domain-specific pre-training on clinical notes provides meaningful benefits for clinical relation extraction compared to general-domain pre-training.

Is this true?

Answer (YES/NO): YES